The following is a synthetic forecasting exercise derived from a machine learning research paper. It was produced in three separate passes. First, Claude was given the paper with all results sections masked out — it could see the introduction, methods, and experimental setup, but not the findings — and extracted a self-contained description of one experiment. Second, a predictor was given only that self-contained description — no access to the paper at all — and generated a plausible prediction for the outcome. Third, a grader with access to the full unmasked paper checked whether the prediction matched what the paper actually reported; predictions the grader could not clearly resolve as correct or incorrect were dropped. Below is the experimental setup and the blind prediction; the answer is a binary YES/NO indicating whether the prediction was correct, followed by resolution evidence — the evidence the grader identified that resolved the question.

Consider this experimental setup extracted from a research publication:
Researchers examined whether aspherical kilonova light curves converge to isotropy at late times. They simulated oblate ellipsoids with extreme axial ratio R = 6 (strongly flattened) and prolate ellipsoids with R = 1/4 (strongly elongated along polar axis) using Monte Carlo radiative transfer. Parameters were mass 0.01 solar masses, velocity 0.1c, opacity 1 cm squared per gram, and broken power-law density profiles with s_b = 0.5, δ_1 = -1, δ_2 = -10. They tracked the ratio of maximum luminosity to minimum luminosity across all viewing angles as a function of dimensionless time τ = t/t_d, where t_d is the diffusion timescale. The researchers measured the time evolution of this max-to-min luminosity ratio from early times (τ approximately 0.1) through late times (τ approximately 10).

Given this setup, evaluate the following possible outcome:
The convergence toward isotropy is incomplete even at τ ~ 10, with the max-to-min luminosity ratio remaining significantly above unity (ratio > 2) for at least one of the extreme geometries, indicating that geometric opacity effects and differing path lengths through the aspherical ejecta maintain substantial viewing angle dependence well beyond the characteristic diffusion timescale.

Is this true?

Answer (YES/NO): NO